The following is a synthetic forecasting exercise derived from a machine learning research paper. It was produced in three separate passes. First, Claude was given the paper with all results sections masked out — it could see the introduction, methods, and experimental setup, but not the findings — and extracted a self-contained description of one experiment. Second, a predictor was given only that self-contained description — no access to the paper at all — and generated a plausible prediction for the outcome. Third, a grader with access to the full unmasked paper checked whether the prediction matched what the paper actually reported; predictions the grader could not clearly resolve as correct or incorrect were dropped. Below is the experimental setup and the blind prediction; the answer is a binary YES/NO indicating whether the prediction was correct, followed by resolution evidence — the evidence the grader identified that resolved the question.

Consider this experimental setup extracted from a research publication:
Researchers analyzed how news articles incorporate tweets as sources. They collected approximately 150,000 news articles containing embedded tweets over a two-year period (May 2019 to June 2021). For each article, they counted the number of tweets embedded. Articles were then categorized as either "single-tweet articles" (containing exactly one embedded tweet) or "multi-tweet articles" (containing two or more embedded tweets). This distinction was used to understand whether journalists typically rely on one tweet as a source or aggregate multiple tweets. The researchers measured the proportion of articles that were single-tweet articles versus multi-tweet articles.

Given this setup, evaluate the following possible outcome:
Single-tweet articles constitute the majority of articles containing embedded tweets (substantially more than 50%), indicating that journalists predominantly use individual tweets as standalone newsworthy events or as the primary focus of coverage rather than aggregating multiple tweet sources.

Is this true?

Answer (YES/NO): YES